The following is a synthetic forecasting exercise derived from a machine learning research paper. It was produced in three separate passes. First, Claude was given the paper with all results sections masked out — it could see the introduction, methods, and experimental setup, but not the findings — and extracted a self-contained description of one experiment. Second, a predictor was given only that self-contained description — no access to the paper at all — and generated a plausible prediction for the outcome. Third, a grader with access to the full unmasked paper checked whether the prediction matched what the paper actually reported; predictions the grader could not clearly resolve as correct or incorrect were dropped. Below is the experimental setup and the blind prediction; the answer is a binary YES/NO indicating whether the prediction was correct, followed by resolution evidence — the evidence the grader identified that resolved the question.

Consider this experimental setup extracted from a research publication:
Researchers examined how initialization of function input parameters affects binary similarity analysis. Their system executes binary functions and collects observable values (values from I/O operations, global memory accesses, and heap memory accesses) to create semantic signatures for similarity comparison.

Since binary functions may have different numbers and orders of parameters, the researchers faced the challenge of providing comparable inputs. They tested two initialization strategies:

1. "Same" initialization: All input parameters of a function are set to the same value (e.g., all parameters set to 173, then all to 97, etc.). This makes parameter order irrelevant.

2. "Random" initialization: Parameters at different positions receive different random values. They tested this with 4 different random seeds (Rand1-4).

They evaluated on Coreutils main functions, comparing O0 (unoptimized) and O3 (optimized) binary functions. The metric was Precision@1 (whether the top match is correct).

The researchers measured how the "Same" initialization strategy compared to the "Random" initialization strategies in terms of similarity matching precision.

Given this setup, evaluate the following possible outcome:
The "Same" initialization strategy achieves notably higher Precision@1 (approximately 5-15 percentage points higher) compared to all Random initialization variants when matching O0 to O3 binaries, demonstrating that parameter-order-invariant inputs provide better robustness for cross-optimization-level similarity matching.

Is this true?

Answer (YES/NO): NO